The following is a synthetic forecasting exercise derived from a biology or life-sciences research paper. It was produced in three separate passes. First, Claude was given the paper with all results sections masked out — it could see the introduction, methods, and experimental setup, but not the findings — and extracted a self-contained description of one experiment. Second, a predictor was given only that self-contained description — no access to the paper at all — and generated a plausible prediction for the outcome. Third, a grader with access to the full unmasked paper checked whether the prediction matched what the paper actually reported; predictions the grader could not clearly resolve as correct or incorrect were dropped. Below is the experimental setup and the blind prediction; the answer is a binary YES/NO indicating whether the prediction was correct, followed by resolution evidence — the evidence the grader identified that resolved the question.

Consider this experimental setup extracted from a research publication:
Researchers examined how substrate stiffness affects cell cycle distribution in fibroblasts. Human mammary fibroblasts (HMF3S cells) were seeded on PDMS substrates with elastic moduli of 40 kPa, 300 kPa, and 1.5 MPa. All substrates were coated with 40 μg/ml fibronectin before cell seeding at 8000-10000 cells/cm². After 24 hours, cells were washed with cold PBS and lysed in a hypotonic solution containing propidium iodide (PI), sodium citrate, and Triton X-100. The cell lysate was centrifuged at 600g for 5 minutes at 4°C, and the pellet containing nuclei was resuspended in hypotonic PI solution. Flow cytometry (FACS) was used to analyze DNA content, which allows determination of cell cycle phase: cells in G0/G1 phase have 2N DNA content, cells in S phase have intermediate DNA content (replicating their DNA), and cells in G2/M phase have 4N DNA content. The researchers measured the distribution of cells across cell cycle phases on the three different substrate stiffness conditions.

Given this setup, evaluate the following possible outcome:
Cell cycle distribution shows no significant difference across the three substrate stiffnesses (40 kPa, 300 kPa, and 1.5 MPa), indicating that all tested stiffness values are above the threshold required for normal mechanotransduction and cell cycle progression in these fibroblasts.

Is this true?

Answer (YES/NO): NO